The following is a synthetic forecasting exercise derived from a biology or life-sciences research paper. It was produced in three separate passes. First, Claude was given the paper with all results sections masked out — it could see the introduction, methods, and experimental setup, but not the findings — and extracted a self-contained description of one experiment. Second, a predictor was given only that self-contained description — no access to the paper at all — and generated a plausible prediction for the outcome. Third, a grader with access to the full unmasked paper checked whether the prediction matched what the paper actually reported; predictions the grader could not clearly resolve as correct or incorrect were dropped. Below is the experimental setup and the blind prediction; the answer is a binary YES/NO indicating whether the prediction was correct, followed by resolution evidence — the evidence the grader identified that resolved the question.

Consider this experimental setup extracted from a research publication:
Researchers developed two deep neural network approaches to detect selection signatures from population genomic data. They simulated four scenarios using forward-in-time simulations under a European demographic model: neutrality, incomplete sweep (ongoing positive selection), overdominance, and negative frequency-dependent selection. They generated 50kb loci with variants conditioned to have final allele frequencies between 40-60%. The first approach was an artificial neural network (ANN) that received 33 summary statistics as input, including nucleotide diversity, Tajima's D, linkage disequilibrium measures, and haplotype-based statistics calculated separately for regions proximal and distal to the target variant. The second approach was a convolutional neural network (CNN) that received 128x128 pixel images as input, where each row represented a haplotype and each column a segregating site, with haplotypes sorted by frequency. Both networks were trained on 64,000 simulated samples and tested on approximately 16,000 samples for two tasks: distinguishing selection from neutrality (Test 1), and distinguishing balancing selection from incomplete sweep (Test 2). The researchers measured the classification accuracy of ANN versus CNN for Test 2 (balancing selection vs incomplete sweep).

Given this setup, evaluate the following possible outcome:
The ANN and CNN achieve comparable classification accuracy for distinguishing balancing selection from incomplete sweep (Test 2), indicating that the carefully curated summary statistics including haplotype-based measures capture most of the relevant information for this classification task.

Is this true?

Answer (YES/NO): NO